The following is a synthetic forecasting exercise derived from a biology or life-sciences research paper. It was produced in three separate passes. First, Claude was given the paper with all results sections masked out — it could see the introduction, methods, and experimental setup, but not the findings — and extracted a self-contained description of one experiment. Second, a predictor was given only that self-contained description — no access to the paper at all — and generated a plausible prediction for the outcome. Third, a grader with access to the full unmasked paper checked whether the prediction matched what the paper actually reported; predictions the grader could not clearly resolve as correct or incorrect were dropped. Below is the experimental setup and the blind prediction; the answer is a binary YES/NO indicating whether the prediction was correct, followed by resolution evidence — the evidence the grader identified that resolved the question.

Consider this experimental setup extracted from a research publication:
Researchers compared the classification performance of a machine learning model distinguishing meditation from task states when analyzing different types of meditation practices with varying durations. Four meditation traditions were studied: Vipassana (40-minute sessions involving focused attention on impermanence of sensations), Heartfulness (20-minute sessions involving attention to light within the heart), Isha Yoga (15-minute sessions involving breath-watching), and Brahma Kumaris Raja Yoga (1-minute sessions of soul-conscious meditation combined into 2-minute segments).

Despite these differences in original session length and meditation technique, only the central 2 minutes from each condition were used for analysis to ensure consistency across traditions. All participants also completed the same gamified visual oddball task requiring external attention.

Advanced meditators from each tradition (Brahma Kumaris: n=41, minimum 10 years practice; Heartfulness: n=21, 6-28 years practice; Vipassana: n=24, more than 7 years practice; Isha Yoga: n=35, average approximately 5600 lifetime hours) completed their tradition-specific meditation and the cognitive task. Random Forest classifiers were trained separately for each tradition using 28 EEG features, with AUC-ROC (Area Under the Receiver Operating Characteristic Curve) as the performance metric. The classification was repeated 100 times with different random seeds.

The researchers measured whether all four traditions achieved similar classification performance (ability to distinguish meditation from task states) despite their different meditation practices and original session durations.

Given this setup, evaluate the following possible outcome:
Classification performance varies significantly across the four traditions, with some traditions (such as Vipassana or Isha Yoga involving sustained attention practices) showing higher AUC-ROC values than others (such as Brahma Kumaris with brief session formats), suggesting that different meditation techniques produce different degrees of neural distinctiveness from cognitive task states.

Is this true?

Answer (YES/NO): NO